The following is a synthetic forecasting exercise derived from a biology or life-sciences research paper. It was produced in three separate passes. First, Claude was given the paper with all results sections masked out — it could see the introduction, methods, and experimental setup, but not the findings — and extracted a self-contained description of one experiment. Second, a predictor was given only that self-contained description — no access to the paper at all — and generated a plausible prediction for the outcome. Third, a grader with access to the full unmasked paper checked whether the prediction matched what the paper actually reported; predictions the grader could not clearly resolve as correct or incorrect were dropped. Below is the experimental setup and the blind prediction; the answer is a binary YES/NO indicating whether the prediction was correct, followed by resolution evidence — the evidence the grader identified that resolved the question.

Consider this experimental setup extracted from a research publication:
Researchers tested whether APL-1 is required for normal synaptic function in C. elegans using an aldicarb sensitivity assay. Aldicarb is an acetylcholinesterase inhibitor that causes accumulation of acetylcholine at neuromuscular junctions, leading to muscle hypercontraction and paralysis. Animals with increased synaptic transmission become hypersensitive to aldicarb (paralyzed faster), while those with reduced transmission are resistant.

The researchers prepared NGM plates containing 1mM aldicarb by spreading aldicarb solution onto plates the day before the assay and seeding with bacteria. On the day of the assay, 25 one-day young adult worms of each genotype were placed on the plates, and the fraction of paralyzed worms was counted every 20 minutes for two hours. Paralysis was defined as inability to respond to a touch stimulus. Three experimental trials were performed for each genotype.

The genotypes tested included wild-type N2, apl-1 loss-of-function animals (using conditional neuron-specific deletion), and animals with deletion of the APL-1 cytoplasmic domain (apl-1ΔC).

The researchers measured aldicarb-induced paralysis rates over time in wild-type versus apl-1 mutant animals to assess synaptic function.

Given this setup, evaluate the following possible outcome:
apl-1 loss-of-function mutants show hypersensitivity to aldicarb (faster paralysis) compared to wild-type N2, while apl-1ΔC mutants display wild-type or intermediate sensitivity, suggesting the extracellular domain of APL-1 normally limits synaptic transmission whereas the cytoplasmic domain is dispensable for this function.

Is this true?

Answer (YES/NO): NO